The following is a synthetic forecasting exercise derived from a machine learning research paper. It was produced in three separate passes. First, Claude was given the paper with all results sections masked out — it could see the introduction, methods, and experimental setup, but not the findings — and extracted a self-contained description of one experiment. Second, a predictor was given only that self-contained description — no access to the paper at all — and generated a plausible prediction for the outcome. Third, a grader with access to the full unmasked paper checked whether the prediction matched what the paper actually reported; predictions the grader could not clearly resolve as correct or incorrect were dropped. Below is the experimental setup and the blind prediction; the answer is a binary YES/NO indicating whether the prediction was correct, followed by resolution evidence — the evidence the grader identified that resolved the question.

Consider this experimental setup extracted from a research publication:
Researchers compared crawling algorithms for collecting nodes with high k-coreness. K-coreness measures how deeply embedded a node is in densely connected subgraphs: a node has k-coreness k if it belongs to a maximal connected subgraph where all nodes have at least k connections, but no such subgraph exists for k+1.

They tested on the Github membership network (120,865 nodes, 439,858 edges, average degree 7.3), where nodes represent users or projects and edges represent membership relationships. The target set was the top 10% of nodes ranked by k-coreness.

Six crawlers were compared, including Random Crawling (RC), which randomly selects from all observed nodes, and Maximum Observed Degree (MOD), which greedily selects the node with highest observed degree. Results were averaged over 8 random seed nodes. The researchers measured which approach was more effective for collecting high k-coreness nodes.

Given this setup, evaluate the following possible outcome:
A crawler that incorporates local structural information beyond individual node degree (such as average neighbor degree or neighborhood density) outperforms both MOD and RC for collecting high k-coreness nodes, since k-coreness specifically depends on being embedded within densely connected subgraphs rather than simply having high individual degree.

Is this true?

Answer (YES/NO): NO